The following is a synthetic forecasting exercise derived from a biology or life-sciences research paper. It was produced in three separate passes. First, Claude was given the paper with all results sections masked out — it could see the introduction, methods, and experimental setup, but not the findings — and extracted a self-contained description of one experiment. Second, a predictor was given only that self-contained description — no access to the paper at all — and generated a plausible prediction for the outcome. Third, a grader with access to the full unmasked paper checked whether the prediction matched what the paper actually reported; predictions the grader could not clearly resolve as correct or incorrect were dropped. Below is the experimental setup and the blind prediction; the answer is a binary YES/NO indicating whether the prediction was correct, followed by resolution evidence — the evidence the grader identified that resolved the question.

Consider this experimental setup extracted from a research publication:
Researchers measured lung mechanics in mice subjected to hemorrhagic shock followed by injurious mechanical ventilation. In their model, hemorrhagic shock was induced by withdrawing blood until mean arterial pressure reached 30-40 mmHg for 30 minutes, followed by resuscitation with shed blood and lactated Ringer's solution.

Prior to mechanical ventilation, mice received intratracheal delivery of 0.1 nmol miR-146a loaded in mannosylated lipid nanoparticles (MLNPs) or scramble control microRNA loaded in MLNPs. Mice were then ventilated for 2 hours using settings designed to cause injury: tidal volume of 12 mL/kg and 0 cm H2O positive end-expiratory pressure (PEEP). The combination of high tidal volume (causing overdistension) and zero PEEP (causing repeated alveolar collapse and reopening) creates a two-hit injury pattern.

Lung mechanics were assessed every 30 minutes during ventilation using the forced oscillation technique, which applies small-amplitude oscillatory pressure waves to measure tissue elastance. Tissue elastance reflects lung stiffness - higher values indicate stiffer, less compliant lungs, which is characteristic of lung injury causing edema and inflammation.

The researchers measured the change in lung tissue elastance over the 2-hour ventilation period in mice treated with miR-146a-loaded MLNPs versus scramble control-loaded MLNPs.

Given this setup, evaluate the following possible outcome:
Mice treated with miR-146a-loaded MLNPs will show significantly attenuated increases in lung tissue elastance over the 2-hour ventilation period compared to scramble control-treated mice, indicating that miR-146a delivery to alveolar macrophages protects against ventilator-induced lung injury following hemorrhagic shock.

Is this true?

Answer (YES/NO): NO